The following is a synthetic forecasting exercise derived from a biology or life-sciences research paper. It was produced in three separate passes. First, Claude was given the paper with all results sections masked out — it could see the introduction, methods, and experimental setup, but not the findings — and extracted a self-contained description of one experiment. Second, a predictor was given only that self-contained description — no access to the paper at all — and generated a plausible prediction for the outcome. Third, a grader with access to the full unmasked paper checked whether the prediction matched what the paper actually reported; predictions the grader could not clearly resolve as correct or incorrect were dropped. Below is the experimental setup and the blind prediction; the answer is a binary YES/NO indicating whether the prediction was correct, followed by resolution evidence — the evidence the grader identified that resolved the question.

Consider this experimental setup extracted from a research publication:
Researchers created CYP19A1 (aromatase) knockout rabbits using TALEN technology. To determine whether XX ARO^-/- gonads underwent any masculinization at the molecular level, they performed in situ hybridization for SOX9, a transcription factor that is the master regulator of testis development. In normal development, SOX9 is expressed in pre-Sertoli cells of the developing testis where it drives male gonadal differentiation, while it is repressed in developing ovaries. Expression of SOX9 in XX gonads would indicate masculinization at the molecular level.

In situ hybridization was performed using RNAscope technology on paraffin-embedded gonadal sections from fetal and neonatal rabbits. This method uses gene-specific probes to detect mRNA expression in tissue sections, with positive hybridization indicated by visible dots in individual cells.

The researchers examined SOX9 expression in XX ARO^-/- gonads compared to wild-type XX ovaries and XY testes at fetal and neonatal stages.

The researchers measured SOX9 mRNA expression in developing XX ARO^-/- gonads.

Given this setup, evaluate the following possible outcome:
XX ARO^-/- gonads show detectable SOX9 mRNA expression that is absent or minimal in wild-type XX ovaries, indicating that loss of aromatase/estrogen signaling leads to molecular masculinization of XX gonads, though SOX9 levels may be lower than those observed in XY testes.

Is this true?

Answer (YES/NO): NO